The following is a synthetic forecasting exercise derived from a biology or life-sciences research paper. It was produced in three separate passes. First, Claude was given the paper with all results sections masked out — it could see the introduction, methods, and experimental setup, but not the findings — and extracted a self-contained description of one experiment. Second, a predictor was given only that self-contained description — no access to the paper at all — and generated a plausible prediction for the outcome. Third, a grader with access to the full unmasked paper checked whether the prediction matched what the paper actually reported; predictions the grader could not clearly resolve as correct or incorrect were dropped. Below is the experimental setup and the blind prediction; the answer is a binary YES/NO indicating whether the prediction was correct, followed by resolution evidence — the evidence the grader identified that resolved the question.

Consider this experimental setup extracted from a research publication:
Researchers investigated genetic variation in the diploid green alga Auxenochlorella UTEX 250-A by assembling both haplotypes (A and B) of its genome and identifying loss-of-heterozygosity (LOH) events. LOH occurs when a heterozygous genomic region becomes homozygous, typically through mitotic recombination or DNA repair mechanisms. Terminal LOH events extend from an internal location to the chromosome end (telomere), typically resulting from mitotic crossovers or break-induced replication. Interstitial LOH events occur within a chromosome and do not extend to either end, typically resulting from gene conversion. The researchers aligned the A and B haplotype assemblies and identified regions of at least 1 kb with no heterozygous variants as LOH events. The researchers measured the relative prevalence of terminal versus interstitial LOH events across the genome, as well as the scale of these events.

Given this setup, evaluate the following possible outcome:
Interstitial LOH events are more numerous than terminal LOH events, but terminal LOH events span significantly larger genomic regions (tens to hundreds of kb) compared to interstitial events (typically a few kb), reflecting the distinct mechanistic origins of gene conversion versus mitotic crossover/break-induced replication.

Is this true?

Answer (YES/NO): YES